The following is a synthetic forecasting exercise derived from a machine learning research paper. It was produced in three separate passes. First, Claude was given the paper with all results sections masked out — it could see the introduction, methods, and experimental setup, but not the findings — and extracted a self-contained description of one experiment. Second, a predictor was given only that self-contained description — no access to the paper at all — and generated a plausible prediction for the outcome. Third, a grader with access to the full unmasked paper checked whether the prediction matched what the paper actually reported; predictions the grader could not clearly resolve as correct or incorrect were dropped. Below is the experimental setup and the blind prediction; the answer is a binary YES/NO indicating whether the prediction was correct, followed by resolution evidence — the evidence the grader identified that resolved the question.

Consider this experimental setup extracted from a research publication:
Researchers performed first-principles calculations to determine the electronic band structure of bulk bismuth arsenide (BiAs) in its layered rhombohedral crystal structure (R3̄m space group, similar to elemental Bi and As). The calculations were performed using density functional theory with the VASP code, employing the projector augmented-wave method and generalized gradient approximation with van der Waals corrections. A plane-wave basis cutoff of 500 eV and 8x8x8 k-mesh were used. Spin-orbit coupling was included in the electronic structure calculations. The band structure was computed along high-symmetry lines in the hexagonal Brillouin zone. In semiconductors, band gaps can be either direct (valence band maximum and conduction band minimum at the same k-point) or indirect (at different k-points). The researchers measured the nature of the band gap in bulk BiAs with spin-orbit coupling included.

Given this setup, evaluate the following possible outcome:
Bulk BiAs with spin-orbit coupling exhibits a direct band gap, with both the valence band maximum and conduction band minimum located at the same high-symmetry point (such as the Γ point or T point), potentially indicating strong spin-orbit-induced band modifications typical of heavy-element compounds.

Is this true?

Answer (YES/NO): NO